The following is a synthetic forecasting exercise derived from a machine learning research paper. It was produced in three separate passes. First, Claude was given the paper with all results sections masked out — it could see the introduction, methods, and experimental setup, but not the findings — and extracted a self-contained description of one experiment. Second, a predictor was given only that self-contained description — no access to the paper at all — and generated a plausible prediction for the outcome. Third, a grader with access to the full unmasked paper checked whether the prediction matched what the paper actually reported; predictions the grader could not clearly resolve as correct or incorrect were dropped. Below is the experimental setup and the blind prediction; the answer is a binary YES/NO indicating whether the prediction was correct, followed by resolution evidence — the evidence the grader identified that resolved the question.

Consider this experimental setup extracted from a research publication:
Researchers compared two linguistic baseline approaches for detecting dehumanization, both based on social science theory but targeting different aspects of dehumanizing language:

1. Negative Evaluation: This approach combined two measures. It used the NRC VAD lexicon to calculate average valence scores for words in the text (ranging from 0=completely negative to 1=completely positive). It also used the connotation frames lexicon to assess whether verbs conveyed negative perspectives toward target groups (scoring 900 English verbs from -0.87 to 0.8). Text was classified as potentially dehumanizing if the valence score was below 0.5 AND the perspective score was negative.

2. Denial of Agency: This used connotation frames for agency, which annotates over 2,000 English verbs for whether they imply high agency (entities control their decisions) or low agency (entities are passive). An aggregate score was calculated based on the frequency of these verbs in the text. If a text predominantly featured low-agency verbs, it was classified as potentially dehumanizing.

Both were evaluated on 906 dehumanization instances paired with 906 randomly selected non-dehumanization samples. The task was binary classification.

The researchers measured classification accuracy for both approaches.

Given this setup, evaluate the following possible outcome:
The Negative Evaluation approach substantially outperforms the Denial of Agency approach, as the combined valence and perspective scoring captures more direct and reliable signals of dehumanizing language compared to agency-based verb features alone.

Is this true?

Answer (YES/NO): NO